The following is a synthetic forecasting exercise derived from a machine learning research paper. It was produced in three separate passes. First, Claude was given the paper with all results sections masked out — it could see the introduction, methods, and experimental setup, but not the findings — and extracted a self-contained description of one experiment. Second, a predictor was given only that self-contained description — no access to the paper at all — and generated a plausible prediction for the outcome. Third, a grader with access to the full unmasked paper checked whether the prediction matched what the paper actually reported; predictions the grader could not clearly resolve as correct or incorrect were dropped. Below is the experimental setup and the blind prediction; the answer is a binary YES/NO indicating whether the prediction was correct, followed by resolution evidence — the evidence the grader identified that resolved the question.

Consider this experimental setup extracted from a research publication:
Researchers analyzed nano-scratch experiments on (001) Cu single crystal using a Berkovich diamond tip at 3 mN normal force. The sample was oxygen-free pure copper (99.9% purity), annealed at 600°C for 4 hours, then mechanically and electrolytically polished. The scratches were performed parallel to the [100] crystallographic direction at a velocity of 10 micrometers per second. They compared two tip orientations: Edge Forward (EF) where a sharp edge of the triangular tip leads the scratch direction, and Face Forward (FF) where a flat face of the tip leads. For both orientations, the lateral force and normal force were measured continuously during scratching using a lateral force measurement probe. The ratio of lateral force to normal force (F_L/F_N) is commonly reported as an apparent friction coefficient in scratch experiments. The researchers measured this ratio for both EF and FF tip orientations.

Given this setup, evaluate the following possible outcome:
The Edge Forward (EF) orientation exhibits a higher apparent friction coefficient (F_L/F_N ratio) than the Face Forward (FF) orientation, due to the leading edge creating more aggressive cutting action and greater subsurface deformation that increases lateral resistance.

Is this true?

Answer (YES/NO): NO